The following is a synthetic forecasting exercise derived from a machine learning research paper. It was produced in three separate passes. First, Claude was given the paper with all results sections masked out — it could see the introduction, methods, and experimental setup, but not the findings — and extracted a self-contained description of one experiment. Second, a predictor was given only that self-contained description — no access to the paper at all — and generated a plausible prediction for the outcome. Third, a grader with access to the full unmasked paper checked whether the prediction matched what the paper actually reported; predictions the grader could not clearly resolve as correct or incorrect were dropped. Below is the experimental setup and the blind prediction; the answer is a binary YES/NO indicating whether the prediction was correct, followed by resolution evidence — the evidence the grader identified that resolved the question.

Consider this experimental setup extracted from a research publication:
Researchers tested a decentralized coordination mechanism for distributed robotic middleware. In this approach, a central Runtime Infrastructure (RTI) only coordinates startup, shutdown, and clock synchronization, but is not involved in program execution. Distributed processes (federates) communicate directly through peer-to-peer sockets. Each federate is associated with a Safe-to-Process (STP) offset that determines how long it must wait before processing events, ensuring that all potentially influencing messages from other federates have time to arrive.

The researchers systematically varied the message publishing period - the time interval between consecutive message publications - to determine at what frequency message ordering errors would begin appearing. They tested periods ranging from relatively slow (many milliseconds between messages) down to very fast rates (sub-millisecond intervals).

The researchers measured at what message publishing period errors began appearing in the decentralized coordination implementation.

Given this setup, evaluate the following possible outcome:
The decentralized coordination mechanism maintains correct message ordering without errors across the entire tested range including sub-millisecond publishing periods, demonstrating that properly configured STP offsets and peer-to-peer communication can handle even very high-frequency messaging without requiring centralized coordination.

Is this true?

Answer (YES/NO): NO